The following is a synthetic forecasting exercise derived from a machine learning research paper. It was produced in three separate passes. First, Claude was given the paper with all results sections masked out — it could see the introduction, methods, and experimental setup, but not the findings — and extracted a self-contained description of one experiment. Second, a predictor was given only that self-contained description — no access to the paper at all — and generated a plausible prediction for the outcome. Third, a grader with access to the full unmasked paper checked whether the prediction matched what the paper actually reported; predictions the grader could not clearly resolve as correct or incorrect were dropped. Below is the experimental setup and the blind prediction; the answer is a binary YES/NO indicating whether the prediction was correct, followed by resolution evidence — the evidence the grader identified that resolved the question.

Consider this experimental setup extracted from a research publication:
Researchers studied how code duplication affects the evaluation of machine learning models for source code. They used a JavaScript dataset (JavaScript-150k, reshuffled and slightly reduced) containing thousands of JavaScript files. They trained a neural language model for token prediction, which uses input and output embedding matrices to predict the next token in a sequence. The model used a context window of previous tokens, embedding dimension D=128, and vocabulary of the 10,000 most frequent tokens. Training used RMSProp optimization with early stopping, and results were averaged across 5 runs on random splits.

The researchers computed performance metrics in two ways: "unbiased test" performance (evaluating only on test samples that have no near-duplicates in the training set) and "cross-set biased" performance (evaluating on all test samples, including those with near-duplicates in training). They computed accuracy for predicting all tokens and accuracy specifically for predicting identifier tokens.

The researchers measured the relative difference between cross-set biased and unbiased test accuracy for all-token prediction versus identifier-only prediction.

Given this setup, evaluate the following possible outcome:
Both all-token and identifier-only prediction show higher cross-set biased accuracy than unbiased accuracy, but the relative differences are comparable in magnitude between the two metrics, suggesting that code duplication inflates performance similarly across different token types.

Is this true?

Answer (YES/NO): NO